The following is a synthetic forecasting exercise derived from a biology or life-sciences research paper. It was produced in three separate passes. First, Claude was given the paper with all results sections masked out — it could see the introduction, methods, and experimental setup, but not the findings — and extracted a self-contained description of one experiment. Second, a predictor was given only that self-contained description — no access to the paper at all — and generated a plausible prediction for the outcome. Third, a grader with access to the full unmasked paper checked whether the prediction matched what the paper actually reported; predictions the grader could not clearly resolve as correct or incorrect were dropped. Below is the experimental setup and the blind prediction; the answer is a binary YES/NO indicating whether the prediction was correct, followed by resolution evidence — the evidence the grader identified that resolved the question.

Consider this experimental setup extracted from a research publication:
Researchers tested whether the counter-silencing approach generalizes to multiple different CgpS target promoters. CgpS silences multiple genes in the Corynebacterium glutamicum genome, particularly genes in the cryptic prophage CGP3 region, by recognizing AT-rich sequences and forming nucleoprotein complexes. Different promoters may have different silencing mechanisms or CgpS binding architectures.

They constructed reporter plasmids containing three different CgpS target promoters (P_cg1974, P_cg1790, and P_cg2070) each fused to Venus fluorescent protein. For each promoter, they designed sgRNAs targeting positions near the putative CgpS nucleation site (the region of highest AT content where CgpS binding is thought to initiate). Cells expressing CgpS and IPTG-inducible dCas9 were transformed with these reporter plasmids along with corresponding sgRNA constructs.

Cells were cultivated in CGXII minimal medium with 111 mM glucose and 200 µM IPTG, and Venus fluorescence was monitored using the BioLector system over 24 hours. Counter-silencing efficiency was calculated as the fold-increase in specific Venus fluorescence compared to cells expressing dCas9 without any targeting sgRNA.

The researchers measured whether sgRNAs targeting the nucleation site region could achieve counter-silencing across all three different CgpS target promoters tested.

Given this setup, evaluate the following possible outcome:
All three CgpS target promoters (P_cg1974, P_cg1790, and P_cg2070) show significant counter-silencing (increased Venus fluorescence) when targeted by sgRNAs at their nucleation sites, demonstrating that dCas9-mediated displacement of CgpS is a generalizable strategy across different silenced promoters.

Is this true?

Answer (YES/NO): NO